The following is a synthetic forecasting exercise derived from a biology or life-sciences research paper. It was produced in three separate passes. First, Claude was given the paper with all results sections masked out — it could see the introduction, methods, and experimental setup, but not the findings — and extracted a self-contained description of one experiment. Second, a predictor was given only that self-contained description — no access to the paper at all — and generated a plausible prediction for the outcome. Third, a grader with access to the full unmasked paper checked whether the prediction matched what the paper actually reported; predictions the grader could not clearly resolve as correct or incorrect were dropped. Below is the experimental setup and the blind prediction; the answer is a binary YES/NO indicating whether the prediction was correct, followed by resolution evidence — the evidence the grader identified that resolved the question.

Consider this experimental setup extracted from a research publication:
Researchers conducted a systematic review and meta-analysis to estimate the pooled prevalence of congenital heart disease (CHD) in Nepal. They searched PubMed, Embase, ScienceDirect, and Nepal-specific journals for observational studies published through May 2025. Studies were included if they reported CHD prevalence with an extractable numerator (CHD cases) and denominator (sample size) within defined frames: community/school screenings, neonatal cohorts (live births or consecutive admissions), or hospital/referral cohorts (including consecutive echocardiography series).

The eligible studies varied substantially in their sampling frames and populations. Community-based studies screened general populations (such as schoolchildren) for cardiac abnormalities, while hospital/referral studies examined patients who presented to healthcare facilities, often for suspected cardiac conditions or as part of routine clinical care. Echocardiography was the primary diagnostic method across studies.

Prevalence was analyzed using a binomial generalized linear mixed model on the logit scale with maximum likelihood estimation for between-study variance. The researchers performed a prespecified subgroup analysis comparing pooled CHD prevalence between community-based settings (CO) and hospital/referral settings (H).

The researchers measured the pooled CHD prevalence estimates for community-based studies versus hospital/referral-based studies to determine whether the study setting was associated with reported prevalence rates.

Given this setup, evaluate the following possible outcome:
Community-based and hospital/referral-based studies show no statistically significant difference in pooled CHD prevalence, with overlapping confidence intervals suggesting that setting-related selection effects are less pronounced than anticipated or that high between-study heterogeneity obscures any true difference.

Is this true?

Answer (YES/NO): YES